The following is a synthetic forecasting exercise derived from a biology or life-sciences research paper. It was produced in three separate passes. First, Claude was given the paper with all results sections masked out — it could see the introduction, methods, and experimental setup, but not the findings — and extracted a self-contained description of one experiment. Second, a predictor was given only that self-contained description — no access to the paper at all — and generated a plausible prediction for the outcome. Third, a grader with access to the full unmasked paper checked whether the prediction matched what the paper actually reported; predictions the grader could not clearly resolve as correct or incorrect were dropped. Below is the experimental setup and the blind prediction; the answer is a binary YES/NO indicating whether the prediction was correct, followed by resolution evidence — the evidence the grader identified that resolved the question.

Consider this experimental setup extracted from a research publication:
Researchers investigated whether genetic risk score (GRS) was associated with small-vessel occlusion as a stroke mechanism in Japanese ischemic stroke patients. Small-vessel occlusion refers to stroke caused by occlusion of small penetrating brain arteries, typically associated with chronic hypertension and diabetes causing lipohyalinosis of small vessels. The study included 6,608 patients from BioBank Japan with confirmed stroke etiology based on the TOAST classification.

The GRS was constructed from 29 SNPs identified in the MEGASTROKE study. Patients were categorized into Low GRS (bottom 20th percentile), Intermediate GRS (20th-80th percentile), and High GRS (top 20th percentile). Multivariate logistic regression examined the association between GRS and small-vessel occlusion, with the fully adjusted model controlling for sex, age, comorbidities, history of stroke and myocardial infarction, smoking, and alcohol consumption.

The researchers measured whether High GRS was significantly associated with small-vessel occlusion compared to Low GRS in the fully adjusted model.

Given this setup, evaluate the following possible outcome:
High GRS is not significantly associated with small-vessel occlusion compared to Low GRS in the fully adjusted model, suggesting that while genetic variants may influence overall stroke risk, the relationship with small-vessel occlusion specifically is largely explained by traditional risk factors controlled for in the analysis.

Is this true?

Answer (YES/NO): NO